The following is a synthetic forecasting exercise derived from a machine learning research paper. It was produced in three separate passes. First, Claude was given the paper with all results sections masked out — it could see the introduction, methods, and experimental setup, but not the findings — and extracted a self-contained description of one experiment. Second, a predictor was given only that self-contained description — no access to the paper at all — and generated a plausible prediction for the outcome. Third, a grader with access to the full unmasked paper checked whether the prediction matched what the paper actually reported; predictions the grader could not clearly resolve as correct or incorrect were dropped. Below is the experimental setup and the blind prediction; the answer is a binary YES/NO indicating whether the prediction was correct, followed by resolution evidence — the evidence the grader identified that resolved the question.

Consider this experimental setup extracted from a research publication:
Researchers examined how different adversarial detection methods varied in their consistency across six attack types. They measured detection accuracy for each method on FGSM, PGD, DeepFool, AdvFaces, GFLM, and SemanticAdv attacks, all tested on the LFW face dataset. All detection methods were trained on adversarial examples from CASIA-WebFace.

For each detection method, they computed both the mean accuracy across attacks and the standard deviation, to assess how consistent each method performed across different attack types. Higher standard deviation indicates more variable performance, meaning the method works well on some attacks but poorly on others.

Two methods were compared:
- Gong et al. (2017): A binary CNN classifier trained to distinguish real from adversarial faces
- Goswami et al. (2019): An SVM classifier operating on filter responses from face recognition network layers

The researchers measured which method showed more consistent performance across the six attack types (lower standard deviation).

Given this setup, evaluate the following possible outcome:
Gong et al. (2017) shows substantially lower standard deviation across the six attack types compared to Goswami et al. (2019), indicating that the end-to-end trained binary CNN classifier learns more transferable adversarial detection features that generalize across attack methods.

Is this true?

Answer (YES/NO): YES